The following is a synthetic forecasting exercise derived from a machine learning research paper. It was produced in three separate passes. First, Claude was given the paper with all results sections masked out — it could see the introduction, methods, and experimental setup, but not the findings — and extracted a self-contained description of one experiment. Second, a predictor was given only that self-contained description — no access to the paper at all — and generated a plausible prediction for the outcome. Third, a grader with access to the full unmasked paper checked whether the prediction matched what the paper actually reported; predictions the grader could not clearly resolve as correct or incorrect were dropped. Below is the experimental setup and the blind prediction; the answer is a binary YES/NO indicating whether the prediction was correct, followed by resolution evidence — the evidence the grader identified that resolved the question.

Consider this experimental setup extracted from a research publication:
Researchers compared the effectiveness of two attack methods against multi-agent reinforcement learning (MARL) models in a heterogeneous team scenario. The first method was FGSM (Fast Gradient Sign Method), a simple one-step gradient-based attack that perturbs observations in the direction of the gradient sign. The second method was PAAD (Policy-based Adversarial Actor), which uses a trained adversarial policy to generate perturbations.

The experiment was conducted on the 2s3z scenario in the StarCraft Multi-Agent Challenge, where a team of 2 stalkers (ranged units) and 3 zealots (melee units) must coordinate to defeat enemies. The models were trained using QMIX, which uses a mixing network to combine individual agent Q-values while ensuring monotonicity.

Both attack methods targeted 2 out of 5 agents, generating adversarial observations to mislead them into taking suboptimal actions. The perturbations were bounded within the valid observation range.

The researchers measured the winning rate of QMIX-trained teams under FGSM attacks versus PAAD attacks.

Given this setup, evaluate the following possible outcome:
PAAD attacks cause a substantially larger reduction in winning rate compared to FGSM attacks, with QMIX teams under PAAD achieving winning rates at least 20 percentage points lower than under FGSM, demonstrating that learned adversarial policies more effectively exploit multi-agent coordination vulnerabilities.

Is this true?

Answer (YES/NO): NO